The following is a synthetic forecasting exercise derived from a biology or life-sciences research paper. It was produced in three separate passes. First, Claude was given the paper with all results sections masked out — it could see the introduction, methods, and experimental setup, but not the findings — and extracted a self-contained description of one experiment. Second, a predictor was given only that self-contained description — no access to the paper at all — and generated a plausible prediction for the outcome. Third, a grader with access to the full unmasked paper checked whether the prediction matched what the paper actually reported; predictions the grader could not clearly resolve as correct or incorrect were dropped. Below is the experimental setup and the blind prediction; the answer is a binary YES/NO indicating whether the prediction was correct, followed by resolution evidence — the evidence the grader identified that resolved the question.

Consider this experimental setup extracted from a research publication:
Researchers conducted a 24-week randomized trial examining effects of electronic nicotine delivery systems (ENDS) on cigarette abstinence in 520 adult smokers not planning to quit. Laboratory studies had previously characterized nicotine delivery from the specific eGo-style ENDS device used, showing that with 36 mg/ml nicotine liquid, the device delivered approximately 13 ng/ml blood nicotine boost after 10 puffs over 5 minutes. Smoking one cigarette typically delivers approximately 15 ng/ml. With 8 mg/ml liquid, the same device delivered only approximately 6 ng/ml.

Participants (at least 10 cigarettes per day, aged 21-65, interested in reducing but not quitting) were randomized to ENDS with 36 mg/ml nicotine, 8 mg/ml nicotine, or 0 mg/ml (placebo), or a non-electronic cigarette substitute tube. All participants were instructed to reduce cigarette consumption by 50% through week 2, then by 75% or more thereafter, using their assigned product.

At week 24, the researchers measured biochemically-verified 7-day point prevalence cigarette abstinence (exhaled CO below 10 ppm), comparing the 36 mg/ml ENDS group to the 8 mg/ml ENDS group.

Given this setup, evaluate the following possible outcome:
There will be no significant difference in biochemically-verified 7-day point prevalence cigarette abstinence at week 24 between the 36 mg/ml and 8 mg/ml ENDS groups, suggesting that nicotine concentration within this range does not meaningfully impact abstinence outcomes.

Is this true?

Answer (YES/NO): YES